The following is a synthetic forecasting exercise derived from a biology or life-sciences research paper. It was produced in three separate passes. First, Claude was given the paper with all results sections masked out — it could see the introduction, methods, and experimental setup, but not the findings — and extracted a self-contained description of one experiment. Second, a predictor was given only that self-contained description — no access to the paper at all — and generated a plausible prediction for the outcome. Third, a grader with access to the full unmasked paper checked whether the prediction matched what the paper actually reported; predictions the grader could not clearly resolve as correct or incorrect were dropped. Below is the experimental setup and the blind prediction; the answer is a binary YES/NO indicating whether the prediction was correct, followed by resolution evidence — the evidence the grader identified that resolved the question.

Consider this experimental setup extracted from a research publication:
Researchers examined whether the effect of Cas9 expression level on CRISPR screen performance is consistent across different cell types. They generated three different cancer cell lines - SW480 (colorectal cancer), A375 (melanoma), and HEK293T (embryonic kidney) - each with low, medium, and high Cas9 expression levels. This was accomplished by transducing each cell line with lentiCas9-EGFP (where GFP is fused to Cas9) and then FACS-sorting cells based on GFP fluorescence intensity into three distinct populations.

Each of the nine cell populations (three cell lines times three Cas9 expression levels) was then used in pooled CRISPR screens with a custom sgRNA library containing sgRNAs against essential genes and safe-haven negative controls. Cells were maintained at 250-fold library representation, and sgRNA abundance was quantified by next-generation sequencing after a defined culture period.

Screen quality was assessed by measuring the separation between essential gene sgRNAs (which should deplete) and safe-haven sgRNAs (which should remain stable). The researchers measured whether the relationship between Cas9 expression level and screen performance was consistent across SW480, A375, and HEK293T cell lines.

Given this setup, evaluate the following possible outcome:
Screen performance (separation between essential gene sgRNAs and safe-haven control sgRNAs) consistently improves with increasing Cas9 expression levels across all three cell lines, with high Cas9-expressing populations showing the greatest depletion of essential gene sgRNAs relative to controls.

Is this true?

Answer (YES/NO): YES